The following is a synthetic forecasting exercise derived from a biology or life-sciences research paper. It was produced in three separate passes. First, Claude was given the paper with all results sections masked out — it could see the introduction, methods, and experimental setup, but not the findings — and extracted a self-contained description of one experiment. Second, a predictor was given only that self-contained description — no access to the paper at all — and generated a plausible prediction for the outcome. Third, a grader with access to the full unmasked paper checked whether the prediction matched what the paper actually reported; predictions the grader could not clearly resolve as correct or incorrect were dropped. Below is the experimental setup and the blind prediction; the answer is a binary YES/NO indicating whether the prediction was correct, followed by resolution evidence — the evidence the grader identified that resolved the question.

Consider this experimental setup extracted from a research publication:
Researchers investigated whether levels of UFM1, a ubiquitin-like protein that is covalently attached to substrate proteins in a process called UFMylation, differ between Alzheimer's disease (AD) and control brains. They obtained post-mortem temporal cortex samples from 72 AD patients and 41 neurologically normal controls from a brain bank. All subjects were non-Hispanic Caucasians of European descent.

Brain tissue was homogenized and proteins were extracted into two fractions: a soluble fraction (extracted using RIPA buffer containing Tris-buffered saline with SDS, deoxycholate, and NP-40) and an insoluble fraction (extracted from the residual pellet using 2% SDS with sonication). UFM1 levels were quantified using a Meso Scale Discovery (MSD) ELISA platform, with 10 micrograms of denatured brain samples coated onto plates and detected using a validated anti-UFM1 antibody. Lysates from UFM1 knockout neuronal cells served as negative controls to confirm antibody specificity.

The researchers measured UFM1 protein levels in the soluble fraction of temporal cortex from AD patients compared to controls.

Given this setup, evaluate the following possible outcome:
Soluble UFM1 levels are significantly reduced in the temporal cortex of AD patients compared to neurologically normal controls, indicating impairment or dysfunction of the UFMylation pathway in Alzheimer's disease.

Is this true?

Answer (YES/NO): NO